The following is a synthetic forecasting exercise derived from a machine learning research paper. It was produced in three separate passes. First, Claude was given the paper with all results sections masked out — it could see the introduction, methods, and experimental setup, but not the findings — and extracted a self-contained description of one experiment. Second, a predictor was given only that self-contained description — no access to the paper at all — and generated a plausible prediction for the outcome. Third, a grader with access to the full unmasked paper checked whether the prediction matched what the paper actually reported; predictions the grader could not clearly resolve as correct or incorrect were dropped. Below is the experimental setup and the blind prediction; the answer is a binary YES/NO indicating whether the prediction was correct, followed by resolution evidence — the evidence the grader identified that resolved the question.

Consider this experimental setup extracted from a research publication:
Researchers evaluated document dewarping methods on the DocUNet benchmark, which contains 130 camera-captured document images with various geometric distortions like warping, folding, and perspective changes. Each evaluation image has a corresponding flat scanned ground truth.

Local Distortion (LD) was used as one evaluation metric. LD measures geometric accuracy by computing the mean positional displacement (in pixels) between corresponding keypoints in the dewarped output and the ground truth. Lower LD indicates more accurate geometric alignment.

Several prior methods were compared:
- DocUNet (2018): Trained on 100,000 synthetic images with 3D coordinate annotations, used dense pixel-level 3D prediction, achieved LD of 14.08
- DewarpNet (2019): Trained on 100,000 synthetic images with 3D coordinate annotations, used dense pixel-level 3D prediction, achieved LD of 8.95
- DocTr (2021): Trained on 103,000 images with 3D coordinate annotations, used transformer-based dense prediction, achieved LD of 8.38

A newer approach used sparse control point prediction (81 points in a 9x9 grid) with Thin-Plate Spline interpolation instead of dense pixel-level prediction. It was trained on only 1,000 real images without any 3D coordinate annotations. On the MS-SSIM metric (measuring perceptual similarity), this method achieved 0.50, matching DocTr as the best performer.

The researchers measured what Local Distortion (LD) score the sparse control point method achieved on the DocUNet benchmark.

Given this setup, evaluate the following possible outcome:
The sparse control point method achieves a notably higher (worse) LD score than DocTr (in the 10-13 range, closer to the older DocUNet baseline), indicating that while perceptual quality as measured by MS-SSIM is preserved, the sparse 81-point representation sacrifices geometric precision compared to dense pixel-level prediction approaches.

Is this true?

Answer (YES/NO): NO